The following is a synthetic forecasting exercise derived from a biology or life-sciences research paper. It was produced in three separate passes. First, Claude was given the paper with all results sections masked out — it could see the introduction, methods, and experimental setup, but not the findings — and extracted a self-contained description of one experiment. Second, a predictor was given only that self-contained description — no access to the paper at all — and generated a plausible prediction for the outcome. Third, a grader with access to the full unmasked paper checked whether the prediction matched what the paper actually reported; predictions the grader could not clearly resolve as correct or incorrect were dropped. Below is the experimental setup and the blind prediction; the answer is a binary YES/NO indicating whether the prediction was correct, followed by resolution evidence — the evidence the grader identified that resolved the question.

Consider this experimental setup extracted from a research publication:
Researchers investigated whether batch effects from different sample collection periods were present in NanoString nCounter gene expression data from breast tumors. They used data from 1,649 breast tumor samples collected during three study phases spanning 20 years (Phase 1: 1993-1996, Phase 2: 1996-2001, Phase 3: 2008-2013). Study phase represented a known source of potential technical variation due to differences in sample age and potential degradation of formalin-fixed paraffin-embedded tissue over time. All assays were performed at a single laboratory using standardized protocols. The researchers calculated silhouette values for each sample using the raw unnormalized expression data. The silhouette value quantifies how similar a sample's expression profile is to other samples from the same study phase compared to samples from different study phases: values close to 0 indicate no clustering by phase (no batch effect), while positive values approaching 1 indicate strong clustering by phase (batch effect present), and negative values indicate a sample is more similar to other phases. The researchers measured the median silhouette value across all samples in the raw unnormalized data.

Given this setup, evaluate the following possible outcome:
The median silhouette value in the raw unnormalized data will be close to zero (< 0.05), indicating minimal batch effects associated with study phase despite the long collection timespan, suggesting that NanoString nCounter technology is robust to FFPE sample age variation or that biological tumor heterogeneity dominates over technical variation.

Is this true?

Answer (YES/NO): NO